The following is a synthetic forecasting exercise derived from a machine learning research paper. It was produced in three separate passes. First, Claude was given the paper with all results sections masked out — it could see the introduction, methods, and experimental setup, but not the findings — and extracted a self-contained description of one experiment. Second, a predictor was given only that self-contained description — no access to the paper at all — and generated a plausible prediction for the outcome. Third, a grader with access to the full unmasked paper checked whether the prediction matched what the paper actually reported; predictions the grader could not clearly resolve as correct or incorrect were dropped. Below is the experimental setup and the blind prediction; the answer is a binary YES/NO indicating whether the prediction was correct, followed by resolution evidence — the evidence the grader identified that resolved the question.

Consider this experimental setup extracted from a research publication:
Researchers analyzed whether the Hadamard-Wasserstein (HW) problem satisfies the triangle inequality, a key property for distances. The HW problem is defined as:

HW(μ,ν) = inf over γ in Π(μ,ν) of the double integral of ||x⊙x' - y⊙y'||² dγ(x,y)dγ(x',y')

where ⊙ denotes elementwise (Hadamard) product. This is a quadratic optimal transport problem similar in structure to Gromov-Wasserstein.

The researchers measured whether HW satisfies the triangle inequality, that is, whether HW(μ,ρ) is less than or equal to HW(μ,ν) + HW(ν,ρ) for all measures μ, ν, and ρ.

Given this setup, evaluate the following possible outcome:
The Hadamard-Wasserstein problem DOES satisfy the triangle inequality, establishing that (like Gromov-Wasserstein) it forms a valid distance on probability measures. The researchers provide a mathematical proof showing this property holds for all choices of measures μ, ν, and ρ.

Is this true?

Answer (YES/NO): NO